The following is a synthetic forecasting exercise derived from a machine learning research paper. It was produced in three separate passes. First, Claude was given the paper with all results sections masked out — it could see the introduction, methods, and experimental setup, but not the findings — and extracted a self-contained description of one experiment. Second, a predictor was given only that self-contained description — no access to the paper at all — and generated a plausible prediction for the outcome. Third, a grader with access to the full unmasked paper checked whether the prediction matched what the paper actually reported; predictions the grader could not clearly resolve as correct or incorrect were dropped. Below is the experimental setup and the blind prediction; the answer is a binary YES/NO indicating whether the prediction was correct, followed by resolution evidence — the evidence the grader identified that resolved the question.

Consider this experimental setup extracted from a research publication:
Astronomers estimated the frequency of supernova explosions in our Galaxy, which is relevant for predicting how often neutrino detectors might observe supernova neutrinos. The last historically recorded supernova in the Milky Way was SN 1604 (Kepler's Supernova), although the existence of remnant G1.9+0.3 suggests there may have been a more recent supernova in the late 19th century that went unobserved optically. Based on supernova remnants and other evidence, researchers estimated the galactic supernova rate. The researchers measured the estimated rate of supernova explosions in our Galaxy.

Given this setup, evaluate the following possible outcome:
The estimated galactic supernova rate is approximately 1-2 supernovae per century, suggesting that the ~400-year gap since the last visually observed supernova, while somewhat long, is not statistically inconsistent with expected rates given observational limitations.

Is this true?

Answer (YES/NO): YES